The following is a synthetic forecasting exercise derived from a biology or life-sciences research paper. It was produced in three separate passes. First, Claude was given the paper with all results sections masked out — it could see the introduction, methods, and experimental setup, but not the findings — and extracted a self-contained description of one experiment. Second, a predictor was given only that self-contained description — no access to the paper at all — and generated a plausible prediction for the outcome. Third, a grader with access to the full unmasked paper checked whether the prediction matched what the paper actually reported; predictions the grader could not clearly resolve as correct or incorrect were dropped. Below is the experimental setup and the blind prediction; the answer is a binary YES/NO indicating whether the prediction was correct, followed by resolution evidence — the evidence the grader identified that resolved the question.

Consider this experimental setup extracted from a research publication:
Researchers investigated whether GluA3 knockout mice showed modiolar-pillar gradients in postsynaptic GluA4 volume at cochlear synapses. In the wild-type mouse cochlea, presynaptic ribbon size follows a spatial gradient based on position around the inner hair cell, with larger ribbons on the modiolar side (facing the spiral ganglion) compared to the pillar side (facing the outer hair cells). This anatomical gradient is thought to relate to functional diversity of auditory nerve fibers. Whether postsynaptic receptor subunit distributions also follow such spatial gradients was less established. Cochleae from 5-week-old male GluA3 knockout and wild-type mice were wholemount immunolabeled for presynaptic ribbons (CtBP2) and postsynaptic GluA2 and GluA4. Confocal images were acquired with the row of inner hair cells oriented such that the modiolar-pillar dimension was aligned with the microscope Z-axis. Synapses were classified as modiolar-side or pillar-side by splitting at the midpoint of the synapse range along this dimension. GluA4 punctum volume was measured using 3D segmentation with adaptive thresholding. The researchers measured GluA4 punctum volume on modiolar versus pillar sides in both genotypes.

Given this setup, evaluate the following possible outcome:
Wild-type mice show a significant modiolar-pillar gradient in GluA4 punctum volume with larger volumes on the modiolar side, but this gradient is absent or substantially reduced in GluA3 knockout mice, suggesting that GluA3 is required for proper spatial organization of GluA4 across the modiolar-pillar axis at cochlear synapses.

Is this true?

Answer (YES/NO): NO